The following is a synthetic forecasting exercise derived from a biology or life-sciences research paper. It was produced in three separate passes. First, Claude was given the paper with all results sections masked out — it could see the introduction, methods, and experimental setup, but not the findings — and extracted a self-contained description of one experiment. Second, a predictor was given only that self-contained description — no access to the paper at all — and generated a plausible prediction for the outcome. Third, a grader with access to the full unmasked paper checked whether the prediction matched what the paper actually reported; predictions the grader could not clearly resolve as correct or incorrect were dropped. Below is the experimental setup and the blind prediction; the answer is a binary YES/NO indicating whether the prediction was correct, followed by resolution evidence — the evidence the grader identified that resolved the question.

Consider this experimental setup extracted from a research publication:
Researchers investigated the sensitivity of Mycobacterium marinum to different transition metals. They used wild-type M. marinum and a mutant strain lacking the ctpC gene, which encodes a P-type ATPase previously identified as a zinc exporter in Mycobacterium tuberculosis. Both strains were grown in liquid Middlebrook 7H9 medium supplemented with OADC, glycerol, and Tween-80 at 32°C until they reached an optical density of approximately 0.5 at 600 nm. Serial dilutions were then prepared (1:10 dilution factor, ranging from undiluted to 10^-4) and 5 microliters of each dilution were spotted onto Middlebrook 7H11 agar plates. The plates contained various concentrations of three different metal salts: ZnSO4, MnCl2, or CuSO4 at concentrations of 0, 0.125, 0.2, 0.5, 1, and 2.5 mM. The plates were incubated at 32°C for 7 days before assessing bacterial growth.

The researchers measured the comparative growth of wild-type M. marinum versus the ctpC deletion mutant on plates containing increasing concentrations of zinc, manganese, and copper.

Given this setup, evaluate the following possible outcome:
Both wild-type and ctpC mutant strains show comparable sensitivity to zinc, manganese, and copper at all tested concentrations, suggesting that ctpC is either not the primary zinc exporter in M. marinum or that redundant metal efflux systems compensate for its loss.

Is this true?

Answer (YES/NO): NO